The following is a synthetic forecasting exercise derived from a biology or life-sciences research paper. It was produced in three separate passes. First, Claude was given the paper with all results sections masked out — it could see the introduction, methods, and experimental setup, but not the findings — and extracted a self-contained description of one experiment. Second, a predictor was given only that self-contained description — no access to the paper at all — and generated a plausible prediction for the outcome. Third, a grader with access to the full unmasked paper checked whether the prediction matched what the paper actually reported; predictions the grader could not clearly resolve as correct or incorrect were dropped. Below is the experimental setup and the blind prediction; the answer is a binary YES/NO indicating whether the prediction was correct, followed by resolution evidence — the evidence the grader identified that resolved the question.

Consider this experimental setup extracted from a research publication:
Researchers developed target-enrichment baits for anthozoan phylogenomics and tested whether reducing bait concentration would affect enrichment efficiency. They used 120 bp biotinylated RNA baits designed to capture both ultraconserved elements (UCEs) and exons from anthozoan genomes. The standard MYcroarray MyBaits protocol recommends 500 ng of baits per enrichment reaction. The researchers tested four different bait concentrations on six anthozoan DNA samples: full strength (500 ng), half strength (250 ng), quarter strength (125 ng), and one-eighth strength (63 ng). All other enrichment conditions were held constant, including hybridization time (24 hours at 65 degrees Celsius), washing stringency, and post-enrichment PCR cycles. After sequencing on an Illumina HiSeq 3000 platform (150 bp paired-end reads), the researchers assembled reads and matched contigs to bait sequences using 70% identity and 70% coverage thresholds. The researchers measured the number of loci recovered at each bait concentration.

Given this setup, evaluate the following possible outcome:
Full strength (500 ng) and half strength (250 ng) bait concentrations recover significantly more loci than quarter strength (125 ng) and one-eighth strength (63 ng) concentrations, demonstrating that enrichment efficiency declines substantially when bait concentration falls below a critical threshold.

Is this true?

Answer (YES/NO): NO